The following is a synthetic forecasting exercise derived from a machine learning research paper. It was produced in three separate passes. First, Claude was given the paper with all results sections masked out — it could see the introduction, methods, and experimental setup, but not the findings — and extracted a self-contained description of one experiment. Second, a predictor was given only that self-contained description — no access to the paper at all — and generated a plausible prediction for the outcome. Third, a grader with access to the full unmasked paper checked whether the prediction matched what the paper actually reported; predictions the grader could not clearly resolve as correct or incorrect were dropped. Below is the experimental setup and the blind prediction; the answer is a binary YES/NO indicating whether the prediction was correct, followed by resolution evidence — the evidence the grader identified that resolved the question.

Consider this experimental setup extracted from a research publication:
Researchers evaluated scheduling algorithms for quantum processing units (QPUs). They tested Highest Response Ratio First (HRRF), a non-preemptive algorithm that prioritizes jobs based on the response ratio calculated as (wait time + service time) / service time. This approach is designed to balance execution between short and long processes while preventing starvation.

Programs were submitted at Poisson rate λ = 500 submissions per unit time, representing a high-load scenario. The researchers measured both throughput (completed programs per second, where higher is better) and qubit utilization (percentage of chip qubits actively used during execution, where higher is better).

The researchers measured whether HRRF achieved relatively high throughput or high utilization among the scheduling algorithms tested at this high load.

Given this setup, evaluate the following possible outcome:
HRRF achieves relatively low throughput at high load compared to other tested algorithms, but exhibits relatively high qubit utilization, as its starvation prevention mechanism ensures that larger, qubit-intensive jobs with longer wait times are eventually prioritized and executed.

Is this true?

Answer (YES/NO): NO